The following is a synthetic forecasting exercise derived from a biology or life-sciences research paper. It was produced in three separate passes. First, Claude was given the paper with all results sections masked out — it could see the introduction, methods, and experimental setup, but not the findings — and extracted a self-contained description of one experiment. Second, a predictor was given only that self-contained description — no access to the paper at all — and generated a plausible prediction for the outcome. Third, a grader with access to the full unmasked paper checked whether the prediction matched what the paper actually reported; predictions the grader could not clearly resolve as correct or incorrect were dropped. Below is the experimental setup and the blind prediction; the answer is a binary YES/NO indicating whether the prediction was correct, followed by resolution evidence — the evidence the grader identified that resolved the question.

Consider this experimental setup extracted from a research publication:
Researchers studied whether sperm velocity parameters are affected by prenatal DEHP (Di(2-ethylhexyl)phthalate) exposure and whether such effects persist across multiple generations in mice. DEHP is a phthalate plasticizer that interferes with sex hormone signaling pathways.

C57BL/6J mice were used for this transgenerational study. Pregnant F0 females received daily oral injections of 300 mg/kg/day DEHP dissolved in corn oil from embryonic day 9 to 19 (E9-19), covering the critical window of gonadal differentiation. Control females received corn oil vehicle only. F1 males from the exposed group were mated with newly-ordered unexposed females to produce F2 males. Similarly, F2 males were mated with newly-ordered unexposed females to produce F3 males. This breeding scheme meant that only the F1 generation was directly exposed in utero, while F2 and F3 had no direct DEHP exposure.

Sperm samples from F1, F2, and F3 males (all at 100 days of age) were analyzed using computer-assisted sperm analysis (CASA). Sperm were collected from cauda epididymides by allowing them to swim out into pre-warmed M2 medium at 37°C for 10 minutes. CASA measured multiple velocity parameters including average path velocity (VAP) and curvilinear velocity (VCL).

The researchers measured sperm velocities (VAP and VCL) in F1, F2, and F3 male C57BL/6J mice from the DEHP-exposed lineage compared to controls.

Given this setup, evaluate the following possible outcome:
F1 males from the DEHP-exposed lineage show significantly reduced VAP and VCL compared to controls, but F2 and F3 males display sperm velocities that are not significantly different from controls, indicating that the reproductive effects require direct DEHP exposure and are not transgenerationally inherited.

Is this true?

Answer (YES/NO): NO